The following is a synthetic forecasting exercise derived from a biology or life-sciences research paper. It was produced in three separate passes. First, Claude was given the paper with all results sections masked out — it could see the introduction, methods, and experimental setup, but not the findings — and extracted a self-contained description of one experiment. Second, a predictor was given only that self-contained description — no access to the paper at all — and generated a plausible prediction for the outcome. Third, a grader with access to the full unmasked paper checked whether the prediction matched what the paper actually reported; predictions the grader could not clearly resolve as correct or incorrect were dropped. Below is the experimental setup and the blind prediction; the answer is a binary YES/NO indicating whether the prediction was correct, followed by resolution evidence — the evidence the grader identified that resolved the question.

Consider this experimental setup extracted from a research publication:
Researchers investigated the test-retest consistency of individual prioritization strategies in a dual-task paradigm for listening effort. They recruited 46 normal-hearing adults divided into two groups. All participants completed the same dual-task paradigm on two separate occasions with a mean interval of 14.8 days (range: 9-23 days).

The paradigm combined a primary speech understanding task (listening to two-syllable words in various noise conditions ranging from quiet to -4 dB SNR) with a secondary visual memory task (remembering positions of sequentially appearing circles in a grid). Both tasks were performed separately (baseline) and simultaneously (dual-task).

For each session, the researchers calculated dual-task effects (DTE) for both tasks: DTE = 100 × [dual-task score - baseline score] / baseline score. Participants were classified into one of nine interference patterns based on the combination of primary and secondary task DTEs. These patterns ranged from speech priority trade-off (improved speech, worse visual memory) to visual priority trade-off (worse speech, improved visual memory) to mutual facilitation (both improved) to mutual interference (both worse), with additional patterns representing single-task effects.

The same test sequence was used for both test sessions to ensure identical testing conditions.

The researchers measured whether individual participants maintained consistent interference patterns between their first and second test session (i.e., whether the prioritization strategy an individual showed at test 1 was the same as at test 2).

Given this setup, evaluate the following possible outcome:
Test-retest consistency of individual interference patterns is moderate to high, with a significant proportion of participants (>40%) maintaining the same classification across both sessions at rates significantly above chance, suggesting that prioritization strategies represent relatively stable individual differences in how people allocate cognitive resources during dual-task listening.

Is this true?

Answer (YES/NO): NO